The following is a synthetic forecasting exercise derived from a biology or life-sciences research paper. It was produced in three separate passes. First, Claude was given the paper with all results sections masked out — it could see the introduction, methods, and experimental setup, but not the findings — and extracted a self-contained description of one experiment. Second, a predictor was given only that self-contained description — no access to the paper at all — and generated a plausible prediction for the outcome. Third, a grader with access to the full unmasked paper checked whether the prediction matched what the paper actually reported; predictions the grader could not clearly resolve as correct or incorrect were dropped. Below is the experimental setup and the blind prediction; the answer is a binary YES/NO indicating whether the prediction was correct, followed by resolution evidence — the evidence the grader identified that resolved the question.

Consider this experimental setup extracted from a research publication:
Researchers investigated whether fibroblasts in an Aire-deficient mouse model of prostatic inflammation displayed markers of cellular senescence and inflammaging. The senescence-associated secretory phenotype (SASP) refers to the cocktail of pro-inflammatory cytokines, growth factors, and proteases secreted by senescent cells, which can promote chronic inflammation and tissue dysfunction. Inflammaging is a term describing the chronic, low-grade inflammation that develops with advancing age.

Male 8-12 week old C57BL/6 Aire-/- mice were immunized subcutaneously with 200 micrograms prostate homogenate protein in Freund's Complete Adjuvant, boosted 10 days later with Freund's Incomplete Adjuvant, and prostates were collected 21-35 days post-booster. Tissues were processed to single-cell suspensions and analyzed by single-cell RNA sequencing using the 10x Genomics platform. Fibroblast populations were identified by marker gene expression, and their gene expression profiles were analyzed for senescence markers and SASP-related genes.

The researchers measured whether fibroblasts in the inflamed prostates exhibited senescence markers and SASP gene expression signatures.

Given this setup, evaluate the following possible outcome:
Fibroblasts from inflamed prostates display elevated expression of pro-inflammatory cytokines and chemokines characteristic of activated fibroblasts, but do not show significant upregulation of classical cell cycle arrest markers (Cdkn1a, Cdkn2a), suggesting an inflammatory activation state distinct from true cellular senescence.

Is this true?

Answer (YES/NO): NO